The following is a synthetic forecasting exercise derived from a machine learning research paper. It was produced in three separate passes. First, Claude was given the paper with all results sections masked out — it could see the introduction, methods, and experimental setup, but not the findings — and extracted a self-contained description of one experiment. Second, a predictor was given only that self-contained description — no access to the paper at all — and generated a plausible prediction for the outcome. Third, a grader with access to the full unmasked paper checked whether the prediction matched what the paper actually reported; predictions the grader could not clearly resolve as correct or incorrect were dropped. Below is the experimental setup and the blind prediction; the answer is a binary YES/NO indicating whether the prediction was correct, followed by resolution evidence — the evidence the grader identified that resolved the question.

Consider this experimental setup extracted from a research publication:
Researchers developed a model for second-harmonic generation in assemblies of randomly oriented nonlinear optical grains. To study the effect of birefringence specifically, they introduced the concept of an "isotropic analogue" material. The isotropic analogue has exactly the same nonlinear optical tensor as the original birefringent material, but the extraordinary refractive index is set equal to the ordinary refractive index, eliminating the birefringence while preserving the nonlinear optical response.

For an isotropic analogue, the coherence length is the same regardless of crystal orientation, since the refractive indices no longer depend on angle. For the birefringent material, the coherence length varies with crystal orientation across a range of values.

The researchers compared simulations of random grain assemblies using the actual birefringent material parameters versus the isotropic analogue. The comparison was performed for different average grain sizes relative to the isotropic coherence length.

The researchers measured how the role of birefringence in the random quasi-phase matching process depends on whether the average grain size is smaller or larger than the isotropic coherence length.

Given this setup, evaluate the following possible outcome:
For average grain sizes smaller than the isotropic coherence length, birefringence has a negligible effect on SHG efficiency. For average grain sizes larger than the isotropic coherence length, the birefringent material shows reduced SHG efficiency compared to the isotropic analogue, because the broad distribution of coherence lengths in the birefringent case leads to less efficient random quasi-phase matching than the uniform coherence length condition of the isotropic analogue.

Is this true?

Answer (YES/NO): NO